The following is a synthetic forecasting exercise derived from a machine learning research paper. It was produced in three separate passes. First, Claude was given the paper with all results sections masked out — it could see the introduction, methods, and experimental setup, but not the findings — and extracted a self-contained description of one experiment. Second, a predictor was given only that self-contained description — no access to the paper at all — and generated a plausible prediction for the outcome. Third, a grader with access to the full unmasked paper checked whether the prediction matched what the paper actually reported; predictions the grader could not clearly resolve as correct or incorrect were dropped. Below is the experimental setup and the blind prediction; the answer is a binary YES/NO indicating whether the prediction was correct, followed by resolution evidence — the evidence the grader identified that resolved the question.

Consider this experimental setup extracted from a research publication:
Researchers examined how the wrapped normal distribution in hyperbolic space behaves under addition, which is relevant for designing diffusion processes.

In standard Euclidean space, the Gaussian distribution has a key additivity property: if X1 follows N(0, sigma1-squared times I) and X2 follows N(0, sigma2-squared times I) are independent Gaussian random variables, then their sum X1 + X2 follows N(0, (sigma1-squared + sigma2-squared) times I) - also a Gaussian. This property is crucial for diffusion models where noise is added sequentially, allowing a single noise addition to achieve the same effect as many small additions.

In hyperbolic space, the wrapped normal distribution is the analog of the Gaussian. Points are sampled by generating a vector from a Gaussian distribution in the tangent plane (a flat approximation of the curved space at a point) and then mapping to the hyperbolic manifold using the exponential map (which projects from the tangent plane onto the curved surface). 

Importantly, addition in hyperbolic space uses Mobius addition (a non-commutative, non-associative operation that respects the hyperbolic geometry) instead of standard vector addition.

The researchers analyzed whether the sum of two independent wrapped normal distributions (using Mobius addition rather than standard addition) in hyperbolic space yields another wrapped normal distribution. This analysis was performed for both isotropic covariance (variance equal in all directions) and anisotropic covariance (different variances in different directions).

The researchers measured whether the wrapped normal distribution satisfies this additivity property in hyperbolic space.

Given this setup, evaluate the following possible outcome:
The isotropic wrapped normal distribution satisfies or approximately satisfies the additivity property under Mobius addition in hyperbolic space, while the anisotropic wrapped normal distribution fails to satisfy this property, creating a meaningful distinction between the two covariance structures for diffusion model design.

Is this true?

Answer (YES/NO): NO